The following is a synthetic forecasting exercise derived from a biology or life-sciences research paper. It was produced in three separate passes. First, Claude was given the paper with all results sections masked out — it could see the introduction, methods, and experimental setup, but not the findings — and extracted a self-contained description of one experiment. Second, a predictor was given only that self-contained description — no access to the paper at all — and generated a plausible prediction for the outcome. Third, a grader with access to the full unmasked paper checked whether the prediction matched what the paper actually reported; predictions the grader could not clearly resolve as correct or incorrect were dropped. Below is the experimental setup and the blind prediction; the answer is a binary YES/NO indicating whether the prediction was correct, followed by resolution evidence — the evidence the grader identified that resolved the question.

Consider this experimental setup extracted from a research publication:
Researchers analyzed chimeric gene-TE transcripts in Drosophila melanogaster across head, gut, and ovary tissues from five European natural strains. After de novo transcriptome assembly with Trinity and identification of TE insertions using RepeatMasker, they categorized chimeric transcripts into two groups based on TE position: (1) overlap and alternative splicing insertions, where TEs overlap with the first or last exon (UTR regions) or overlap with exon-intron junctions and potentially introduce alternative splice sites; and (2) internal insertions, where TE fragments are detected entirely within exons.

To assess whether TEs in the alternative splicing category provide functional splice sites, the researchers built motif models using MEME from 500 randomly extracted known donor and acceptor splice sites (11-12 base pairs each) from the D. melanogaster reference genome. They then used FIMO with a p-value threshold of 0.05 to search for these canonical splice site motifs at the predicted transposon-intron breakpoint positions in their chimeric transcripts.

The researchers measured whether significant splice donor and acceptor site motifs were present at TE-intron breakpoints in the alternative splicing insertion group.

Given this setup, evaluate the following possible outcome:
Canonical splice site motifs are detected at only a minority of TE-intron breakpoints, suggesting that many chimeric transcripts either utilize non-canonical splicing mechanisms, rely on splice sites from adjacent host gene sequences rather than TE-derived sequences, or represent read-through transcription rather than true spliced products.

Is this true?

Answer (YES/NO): NO